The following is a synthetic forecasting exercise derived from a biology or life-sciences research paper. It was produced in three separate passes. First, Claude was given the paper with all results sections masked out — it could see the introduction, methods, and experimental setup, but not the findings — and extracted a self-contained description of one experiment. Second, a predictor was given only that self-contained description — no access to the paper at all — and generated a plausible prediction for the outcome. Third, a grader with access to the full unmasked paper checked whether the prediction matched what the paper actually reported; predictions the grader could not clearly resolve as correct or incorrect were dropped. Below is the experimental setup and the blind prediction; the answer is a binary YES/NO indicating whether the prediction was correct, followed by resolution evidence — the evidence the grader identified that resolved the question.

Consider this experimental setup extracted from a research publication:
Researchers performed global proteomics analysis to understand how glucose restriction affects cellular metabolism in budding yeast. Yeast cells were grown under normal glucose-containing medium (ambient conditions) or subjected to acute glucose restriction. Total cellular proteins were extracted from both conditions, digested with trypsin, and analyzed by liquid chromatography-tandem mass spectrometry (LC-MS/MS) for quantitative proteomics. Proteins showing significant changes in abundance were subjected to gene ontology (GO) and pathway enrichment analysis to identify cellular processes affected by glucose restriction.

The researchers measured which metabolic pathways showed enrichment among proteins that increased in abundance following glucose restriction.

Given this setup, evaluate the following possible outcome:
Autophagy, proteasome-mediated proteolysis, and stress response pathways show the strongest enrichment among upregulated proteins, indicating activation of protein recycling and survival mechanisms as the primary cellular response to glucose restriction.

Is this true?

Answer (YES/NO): NO